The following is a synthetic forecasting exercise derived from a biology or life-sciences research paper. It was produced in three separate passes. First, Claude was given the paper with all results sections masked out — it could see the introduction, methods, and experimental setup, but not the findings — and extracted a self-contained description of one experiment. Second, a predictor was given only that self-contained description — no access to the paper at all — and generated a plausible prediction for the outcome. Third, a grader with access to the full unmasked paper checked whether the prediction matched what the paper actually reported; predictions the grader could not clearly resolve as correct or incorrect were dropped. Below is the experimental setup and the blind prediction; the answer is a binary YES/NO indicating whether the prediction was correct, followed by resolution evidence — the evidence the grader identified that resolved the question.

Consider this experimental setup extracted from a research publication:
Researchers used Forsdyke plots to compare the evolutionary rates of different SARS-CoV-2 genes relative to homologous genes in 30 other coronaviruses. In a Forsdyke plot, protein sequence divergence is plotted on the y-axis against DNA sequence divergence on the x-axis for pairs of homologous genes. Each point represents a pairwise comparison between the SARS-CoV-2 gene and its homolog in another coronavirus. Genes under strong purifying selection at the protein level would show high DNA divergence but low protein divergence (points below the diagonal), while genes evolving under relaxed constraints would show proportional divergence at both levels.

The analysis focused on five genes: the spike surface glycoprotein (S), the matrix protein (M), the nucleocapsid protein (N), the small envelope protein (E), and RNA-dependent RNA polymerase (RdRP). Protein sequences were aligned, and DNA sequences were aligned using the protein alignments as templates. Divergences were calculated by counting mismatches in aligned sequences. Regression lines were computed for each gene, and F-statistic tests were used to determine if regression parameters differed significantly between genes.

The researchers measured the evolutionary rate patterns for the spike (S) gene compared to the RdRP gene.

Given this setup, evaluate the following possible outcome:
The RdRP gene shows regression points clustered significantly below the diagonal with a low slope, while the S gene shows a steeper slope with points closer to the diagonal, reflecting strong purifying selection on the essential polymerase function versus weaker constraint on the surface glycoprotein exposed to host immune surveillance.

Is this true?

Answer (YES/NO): NO